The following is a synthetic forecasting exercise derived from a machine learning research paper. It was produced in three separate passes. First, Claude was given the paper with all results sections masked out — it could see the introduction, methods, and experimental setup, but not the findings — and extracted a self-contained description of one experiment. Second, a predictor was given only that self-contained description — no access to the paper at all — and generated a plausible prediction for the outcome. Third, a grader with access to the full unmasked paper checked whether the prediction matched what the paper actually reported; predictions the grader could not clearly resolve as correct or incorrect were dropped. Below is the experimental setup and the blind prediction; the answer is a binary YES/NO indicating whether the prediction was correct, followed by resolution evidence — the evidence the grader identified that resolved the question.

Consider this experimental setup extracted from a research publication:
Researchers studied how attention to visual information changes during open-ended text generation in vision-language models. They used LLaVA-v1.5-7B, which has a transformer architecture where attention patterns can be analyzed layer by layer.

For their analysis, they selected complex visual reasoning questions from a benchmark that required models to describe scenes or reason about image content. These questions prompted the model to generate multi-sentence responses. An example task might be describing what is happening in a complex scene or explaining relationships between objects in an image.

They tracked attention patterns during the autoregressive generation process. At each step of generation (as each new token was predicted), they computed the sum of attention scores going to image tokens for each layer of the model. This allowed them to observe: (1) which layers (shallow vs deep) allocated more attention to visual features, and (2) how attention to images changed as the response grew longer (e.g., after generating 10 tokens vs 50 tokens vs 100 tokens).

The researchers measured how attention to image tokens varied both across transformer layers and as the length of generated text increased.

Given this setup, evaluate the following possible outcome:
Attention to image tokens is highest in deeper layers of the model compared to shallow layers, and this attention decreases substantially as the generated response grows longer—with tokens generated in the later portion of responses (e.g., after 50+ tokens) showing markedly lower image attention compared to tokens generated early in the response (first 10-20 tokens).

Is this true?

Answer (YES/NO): NO